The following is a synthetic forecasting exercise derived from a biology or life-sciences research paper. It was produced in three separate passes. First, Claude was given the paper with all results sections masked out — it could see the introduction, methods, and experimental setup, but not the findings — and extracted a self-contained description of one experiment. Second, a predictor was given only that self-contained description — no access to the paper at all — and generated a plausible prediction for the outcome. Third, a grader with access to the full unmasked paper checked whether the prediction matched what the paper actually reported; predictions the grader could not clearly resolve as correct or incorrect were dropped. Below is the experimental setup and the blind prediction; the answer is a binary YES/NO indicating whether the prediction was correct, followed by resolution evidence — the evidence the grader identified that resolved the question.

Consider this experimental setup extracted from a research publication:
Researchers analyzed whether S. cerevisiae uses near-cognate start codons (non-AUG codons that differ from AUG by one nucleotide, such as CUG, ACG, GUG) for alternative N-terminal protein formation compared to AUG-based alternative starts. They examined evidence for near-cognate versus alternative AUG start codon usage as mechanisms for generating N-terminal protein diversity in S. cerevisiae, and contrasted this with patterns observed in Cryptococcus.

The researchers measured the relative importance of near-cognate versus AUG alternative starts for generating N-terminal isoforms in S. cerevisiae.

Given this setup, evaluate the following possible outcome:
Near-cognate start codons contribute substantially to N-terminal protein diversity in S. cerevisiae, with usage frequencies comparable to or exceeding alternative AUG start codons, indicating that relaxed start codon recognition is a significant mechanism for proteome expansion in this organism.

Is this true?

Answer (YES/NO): YES